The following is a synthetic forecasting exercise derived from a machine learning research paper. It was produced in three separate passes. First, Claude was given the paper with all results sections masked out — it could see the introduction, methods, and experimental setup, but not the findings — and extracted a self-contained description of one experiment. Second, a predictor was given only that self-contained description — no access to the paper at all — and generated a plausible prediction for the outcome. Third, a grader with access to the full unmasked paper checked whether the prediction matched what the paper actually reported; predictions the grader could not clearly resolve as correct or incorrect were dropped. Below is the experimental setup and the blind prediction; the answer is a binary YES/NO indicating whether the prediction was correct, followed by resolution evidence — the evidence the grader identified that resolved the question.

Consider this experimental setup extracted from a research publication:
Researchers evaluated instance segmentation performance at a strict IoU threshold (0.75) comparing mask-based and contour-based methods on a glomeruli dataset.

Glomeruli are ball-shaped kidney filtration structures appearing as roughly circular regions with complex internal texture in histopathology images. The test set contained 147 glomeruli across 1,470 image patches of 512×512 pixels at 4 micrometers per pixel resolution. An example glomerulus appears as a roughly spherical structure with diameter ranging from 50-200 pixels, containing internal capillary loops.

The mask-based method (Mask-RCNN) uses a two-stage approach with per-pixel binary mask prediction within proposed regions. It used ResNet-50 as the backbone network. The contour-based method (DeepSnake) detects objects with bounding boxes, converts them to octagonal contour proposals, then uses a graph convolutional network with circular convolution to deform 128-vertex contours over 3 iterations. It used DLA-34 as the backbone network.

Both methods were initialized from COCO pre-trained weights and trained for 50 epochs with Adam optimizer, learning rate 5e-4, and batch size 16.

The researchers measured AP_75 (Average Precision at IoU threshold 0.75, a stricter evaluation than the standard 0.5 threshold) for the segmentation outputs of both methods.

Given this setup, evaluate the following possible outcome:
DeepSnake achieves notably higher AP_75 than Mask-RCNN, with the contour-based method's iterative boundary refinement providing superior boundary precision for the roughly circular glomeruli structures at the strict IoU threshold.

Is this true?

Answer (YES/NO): NO